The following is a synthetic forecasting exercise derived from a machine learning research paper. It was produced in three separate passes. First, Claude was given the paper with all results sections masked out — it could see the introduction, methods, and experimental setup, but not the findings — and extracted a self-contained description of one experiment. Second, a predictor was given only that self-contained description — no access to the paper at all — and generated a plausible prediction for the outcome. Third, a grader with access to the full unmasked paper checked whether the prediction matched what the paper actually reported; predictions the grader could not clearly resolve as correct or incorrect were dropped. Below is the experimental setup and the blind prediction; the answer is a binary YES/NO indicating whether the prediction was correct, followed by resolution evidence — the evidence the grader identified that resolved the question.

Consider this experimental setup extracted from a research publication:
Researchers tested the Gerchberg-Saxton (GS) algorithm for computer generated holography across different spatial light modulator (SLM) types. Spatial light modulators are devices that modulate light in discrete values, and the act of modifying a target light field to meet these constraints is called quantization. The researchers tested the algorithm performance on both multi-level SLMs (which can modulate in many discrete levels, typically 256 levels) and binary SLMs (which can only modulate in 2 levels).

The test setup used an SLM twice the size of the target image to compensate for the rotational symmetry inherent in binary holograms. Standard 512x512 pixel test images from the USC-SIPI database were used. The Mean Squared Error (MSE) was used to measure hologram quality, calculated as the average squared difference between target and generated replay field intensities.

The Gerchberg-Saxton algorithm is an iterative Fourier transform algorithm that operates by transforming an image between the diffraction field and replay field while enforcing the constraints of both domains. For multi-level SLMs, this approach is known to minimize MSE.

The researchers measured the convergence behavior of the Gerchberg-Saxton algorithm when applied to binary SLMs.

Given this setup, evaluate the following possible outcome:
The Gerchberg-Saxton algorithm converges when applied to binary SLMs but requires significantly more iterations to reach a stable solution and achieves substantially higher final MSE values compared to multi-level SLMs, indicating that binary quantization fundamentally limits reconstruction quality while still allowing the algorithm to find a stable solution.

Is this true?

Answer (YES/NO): NO